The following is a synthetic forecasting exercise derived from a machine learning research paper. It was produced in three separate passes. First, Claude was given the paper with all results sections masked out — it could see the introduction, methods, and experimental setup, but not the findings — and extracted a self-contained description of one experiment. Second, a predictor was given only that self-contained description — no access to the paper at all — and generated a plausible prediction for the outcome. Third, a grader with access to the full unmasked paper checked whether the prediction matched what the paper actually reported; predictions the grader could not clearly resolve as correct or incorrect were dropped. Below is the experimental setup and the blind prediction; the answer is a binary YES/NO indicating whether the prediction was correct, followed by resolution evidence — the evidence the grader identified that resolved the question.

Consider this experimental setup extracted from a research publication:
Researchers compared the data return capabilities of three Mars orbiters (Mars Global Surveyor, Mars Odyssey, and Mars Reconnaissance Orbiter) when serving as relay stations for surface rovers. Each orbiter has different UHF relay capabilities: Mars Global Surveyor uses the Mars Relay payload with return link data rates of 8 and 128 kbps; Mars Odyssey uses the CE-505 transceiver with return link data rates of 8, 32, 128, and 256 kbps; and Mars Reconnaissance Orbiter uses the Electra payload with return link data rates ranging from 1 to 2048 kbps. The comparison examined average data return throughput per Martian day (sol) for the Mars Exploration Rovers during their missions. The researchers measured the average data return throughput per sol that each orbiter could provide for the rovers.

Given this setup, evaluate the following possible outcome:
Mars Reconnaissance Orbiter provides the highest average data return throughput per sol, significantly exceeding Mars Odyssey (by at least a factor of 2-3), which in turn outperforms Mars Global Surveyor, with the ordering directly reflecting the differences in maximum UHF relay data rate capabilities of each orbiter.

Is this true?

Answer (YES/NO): NO